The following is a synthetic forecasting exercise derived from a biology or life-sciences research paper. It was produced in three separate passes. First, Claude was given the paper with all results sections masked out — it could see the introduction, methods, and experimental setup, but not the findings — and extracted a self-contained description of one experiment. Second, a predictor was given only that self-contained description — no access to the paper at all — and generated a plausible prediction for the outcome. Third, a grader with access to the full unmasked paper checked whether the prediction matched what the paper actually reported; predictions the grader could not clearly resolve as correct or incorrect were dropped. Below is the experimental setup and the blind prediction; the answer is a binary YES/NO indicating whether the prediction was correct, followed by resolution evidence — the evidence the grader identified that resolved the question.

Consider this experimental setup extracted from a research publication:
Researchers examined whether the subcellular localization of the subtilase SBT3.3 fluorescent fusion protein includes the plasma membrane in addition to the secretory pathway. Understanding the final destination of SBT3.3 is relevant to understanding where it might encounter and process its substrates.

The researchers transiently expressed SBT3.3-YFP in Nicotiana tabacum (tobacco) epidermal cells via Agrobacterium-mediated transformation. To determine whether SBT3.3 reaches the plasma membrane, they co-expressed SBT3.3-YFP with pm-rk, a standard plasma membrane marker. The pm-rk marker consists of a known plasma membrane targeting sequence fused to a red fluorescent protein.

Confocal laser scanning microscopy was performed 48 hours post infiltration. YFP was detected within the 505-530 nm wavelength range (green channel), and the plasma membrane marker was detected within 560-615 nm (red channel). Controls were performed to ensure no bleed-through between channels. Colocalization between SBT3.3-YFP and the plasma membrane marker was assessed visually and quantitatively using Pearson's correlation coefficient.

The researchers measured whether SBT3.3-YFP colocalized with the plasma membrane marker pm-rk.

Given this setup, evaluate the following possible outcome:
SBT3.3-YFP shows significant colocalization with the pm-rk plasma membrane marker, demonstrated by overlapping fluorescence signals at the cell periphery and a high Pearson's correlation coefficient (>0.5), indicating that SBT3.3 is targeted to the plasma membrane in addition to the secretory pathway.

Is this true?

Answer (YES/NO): NO